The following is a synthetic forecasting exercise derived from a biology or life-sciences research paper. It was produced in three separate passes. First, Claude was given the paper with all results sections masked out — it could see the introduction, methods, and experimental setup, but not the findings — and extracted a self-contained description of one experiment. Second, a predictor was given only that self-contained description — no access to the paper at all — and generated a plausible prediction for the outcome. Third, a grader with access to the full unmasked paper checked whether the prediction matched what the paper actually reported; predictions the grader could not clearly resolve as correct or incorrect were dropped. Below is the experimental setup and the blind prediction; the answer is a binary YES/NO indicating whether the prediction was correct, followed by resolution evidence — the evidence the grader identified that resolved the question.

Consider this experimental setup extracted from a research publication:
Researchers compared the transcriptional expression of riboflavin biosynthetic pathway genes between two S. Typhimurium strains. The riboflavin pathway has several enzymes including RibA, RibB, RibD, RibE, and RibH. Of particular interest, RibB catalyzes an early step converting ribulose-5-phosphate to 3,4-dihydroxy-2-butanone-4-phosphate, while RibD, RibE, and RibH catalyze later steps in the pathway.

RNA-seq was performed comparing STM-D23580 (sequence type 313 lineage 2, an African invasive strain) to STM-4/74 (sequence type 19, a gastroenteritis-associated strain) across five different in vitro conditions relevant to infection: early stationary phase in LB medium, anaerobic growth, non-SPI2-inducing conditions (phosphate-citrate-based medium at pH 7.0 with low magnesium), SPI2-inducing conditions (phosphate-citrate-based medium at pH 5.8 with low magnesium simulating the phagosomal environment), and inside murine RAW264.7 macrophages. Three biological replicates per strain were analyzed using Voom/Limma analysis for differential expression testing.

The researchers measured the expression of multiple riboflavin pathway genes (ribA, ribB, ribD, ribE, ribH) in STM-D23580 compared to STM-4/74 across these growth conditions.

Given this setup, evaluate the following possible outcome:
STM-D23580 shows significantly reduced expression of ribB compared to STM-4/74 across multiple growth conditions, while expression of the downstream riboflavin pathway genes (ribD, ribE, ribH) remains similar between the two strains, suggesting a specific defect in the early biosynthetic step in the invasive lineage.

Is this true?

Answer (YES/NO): NO